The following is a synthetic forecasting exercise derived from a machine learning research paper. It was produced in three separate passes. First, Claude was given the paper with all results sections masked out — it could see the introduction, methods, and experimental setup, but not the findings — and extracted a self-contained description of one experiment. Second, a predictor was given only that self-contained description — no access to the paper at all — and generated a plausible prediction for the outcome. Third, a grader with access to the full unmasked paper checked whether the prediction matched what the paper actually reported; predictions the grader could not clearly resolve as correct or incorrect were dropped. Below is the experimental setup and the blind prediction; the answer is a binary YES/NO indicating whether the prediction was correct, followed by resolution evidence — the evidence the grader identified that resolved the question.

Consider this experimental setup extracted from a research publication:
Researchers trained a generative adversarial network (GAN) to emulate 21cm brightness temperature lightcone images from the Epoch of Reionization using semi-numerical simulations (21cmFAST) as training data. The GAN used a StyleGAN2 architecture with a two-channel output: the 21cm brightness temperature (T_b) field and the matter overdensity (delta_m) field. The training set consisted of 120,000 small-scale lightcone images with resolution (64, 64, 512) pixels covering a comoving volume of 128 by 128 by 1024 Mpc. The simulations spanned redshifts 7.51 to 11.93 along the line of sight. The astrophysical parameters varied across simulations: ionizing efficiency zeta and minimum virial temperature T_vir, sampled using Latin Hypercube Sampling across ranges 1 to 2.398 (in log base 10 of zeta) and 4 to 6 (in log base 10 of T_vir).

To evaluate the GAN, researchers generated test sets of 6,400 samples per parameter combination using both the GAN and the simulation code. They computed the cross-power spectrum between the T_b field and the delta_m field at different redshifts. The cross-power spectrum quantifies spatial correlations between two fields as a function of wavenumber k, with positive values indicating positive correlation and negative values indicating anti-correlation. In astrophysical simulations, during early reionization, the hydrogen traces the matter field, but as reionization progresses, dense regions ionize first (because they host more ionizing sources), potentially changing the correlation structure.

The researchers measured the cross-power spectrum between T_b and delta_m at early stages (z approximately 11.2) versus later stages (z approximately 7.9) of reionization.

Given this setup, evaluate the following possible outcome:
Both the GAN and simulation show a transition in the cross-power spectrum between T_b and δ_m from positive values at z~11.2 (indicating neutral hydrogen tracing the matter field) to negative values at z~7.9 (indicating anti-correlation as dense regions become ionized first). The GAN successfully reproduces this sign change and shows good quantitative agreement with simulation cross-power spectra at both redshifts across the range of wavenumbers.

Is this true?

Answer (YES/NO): YES